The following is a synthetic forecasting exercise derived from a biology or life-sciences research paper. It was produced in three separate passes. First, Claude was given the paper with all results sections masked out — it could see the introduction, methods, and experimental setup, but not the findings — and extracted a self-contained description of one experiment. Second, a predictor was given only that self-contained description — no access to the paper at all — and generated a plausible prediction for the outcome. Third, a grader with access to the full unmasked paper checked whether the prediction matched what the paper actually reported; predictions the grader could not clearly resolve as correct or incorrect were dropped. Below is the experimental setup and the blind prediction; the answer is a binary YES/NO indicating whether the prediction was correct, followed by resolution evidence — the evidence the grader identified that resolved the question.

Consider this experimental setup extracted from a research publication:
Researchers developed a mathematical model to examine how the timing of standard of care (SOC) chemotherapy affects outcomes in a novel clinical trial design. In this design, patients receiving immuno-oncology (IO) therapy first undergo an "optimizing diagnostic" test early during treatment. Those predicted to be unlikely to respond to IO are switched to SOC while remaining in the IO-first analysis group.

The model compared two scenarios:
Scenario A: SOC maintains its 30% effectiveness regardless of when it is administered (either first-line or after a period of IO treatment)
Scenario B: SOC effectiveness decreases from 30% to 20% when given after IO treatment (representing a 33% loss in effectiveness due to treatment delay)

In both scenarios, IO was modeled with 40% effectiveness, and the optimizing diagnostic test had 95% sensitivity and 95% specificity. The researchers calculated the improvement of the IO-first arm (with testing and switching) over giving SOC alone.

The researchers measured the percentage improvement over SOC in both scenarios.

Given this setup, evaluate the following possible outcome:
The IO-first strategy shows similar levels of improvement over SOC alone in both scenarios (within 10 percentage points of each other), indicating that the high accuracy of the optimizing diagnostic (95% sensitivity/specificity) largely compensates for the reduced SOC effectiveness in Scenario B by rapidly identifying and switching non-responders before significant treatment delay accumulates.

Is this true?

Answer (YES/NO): NO